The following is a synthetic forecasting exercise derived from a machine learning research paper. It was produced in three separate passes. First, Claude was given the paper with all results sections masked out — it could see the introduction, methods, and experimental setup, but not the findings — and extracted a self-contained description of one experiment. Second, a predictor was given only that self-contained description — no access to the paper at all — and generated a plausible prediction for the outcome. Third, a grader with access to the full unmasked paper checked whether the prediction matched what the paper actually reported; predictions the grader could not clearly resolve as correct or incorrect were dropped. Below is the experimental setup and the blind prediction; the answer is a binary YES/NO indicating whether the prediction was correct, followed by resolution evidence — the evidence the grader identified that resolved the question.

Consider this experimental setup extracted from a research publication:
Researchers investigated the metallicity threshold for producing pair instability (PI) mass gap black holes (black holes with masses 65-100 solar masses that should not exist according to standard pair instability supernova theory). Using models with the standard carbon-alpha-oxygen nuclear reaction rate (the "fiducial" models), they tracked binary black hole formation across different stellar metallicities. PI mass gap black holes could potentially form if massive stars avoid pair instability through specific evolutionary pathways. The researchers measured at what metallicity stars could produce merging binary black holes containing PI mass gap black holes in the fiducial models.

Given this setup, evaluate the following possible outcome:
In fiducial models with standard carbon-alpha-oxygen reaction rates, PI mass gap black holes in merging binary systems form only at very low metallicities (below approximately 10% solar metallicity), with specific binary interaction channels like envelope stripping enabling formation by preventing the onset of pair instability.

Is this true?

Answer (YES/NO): NO